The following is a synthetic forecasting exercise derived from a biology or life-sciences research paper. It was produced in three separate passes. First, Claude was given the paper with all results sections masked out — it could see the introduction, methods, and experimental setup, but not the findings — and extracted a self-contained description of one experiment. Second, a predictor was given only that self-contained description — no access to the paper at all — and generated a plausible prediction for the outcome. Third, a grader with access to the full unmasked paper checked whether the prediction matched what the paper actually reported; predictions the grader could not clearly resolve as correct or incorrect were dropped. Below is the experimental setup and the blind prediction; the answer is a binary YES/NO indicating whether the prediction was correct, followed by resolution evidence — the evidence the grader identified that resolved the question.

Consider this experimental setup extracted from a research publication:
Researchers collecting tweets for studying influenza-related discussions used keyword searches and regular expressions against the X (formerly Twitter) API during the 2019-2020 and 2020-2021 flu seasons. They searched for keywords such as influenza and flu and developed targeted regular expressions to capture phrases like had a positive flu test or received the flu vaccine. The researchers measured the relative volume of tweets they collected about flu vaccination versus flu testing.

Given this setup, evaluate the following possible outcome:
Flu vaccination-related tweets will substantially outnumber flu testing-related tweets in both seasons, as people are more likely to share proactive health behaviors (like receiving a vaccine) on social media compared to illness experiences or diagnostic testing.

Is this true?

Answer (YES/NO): YES